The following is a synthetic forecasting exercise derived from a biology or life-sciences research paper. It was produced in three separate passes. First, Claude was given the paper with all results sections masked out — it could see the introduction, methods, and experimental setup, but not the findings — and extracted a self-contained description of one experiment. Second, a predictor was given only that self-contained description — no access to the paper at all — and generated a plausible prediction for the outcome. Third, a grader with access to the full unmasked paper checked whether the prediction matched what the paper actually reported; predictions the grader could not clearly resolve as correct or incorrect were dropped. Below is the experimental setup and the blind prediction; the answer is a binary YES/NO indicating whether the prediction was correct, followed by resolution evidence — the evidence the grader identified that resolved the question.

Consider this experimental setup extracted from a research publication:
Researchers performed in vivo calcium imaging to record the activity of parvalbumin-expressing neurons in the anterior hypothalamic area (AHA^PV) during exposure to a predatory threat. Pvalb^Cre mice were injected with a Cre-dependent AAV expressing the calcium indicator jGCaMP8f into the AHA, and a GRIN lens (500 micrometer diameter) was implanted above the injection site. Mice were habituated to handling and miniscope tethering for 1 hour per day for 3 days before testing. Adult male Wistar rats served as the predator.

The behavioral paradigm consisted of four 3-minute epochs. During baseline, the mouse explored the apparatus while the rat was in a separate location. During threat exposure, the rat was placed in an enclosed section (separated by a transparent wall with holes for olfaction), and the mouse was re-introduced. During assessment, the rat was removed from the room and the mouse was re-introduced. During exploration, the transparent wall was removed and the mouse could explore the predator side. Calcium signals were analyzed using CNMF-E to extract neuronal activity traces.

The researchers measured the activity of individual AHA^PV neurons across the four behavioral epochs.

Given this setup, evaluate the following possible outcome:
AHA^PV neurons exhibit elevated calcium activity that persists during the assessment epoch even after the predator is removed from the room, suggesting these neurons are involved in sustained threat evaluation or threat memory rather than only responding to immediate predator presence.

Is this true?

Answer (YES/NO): NO